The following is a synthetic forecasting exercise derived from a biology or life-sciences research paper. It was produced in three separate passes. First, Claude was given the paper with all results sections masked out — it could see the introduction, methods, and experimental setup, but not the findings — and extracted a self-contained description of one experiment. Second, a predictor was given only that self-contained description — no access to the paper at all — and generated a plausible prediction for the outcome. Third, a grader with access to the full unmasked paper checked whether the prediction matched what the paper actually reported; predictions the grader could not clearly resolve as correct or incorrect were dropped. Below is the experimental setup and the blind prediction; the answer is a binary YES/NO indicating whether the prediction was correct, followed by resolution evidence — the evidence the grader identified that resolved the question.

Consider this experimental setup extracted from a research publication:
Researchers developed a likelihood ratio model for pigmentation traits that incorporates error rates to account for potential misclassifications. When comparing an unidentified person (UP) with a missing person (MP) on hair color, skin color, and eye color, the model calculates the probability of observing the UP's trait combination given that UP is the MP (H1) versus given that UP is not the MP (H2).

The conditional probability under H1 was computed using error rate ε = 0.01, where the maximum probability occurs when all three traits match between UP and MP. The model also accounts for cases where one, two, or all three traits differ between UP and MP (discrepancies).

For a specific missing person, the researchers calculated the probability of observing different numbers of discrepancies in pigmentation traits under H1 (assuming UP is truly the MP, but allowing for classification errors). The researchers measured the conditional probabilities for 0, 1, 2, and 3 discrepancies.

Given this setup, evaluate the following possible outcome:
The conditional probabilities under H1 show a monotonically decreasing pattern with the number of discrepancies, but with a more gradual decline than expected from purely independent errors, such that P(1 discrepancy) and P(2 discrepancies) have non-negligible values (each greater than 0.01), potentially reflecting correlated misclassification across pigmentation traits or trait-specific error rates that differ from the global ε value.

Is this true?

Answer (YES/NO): NO